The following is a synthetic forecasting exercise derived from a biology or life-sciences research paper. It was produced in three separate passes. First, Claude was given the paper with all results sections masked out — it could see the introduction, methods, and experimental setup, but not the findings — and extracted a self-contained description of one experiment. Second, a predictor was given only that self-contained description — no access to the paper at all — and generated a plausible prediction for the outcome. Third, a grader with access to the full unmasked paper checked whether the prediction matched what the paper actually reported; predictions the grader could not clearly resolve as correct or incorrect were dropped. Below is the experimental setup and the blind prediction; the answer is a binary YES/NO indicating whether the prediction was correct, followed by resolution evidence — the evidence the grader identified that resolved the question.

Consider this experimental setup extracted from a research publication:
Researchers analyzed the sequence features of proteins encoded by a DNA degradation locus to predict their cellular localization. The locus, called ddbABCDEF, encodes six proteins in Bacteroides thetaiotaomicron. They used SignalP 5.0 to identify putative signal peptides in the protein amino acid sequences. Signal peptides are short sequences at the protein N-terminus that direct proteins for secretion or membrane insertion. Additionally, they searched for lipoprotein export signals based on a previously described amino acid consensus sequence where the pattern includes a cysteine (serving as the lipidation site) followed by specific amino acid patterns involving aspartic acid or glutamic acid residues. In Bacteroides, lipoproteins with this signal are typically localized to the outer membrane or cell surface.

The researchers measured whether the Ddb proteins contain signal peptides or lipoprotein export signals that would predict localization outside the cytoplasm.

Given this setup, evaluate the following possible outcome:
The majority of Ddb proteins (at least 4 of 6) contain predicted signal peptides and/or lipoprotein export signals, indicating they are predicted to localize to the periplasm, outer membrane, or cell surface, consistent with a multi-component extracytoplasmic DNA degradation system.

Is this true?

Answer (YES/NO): YES